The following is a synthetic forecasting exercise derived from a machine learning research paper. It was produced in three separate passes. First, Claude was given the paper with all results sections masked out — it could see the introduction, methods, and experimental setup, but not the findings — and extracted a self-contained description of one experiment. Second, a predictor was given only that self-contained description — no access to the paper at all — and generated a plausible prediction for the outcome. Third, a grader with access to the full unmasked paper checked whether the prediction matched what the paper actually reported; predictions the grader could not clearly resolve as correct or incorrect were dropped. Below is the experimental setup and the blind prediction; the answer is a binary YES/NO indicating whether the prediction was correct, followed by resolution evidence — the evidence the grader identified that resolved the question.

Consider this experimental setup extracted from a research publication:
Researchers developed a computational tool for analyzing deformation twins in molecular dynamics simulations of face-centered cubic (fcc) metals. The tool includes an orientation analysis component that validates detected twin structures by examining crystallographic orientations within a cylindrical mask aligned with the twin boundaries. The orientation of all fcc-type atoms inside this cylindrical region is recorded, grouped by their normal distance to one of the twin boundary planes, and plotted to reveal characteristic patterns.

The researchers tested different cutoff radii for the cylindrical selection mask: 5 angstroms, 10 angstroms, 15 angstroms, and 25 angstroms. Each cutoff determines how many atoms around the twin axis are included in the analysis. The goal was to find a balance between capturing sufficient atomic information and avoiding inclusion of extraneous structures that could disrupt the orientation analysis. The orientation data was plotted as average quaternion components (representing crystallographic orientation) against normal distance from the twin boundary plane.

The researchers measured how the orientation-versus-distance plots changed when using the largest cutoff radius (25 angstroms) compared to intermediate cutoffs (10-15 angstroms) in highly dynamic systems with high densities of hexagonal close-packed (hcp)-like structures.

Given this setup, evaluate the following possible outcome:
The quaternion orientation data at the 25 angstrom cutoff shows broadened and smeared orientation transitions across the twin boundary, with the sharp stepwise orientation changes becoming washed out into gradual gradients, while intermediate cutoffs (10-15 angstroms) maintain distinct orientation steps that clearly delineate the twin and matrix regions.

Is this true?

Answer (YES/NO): NO